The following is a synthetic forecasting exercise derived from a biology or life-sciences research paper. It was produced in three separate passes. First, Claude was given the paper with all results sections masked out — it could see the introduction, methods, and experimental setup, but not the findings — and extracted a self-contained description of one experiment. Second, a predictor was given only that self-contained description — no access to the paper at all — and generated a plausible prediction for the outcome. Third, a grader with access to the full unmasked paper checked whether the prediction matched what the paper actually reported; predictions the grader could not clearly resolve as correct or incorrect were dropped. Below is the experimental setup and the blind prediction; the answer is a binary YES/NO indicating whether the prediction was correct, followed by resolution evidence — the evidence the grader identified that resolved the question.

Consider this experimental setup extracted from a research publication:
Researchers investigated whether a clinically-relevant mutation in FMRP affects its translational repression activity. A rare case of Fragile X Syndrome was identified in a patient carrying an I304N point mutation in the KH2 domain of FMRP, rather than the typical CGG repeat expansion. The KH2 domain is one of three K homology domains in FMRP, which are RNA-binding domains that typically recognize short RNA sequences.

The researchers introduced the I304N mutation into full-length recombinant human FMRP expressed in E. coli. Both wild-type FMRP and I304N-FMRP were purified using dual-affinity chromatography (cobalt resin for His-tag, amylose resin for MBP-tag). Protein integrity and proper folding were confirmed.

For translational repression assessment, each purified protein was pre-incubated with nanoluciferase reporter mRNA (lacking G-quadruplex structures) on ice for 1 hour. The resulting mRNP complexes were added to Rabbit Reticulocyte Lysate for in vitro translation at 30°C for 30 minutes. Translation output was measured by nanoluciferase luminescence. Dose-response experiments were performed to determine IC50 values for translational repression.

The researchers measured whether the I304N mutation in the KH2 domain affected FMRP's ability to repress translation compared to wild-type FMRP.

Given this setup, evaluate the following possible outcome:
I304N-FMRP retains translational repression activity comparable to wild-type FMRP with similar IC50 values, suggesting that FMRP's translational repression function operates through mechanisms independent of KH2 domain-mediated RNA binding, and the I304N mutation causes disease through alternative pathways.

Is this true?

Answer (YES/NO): NO